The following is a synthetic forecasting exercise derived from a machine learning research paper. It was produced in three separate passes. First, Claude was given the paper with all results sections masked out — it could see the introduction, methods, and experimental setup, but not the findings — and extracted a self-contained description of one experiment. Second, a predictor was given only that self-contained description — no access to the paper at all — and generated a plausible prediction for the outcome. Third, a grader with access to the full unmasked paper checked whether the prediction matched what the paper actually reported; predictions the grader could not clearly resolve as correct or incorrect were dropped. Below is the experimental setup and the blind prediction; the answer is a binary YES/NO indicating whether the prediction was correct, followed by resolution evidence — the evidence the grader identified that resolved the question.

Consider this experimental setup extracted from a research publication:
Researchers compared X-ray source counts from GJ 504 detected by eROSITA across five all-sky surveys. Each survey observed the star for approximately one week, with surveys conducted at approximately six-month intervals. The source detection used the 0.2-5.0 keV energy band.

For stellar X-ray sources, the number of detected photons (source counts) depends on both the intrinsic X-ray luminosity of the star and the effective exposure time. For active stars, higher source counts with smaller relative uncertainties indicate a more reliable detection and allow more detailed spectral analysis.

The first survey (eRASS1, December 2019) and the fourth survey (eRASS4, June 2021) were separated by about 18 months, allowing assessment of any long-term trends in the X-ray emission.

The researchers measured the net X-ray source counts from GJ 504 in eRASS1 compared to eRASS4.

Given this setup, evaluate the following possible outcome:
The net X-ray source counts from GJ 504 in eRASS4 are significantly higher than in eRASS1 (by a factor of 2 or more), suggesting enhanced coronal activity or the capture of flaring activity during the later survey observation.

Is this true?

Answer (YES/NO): NO